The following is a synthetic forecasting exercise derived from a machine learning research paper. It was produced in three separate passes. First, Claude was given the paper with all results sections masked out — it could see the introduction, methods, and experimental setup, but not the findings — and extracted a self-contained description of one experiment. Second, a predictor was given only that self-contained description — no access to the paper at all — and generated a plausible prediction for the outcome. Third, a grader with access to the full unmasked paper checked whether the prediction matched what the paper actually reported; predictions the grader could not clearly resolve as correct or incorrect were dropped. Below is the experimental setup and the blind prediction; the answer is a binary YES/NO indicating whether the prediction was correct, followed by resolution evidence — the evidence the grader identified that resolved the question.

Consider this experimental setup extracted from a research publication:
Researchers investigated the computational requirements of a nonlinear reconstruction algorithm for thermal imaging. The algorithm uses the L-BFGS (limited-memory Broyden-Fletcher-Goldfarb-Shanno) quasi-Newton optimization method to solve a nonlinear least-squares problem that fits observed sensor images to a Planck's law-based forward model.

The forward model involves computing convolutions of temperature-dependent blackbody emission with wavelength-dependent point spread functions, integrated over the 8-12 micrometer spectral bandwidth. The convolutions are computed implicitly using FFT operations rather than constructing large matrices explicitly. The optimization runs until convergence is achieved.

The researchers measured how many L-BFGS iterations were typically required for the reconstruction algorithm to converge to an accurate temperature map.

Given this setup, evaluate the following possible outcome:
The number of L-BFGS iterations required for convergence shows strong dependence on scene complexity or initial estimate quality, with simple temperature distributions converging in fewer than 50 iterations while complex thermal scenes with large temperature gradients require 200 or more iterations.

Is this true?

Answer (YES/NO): NO